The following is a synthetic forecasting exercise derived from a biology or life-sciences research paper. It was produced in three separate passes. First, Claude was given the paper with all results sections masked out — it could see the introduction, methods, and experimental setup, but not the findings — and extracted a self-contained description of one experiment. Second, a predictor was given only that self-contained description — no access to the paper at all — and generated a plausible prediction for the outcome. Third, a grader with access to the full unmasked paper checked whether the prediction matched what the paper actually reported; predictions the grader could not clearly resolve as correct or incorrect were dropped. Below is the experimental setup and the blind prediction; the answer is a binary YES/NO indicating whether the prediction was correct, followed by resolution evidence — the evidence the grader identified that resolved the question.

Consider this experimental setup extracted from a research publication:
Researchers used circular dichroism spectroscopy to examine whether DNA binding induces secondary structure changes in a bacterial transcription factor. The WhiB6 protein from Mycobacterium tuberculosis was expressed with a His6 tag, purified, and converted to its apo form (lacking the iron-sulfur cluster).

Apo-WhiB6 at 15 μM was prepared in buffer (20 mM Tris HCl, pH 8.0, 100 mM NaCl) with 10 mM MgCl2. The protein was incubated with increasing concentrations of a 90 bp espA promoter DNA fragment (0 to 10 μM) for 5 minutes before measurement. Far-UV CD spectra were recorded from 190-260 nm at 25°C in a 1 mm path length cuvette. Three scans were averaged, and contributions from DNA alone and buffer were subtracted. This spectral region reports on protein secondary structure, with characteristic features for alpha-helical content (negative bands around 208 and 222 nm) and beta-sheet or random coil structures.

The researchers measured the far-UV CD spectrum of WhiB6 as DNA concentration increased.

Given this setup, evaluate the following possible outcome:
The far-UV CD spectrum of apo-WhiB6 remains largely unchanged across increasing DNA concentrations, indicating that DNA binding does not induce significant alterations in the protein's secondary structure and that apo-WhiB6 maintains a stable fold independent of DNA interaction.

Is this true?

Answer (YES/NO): NO